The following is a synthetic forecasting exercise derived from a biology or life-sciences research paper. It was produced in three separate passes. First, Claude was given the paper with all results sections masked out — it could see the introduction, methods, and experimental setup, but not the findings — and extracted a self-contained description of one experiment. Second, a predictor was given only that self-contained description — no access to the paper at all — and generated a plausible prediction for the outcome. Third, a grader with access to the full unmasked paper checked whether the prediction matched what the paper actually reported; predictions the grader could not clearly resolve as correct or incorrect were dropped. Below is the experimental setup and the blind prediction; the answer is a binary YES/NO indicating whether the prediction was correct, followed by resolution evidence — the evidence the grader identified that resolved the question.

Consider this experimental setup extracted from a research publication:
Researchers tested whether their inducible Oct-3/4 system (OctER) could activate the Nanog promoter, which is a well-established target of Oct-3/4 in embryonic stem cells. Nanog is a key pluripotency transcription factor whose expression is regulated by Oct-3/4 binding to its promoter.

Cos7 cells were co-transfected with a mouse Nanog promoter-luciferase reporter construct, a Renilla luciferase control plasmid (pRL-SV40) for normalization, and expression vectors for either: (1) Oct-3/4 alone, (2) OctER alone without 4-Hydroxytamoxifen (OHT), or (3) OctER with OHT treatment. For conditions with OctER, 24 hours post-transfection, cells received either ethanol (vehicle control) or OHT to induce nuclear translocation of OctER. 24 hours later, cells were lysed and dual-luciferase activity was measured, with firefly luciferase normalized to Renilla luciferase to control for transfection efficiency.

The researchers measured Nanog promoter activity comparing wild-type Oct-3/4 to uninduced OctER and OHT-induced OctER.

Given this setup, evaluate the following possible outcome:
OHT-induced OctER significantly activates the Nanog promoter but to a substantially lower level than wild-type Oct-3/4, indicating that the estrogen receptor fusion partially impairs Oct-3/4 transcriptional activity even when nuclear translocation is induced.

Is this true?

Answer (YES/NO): NO